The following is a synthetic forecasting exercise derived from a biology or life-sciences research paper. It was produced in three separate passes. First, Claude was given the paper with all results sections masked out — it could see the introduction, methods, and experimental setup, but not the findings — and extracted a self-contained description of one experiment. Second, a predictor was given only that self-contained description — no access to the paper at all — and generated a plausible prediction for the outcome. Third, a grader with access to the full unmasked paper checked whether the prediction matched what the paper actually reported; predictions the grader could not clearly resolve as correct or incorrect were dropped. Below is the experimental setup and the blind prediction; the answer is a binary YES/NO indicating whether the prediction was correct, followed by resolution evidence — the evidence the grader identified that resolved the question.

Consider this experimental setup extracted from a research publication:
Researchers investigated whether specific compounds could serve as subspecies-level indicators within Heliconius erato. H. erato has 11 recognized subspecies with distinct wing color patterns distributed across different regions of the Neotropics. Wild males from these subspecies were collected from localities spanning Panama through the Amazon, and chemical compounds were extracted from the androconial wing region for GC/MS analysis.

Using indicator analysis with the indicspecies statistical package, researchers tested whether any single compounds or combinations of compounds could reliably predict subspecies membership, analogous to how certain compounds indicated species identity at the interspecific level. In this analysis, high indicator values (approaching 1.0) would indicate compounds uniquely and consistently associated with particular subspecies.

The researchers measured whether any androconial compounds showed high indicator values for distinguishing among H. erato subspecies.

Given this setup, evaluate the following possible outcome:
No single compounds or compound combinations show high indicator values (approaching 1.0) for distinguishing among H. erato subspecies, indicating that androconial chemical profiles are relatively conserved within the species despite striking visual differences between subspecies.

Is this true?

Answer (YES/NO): YES